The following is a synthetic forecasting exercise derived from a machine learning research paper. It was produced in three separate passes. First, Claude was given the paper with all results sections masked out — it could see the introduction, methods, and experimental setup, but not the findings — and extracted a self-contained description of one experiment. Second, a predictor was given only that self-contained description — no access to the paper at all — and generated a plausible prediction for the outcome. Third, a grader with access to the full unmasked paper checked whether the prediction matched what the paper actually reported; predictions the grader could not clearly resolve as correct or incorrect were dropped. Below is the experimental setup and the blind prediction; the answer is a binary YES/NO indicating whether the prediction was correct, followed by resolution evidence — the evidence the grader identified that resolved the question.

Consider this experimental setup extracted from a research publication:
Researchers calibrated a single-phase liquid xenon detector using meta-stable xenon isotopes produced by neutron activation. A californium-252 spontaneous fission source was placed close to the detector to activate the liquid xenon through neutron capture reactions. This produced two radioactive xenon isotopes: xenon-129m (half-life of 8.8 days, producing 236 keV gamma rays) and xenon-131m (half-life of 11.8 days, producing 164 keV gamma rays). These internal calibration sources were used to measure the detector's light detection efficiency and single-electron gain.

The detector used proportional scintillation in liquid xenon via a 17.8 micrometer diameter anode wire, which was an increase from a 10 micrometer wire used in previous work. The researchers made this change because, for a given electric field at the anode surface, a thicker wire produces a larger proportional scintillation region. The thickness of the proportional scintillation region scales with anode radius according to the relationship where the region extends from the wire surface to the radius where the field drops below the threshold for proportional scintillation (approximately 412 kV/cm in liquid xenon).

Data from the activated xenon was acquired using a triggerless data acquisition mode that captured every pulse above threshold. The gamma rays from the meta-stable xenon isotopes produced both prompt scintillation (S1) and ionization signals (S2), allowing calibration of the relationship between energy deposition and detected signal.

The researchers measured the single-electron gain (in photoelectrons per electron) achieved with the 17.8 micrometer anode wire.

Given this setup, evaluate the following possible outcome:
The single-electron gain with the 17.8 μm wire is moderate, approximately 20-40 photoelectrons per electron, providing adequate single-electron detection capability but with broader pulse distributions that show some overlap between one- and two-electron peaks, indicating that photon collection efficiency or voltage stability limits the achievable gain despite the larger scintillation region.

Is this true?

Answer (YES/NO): NO